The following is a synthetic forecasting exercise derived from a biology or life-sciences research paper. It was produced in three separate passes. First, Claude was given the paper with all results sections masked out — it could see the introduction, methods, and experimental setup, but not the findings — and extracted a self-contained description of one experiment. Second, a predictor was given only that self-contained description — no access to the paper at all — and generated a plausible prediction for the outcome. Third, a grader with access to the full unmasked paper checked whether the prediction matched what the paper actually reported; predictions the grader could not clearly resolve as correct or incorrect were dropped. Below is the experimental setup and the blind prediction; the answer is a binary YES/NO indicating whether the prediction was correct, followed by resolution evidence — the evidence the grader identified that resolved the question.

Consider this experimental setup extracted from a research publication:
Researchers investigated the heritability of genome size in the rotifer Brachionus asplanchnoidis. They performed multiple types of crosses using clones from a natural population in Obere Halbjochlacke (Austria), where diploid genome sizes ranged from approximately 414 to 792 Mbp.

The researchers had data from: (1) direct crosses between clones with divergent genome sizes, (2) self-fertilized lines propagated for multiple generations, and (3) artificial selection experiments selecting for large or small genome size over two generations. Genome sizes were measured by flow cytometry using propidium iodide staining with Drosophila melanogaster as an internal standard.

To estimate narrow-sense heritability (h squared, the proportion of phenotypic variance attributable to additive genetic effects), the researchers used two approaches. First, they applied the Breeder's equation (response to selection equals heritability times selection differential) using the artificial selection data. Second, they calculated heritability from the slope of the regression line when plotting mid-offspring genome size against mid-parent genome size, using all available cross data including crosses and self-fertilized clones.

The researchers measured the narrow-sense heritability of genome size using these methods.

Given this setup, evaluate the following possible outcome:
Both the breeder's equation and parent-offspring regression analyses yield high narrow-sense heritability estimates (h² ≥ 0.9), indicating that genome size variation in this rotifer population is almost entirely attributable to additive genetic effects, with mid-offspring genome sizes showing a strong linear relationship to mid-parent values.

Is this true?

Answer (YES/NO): YES